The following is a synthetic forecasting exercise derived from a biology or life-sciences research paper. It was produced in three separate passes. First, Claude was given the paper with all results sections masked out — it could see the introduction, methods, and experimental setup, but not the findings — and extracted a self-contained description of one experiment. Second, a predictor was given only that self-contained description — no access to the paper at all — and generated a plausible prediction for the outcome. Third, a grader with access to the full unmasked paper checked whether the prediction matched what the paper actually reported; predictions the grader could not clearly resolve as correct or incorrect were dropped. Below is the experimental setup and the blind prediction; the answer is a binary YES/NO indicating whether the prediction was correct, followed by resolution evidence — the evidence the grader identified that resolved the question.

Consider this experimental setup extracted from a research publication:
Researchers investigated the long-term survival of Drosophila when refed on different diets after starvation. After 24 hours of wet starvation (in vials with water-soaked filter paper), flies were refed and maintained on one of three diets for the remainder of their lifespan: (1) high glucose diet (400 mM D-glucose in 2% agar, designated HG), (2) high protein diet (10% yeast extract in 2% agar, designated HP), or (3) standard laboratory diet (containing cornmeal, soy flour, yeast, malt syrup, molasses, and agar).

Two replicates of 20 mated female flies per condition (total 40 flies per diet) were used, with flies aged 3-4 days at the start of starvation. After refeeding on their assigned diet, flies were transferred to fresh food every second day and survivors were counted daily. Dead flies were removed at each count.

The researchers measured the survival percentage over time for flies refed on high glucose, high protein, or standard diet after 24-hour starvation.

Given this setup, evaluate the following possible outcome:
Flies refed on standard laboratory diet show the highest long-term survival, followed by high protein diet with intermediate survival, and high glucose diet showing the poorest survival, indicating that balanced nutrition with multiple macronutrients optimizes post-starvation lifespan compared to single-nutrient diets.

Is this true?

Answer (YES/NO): NO